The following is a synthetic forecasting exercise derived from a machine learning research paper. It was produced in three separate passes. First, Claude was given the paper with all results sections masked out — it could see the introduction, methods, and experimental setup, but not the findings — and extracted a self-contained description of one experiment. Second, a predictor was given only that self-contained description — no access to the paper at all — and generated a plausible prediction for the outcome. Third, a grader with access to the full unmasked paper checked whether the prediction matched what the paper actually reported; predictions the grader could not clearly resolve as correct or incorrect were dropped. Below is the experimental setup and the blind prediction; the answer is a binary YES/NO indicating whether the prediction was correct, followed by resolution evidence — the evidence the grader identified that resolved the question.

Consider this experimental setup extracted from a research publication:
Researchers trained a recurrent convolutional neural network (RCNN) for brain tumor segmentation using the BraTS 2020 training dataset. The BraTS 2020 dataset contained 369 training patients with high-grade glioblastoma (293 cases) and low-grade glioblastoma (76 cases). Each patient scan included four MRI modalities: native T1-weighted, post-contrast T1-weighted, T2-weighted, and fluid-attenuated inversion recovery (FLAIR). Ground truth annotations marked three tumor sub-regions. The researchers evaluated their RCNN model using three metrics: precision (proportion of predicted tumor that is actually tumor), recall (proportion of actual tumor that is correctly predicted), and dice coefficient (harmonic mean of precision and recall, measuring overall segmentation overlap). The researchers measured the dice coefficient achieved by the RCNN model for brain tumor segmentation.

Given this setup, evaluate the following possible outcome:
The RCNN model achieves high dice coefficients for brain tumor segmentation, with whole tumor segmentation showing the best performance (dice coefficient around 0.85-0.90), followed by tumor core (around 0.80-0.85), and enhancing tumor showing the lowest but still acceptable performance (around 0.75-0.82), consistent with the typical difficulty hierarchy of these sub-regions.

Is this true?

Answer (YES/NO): NO